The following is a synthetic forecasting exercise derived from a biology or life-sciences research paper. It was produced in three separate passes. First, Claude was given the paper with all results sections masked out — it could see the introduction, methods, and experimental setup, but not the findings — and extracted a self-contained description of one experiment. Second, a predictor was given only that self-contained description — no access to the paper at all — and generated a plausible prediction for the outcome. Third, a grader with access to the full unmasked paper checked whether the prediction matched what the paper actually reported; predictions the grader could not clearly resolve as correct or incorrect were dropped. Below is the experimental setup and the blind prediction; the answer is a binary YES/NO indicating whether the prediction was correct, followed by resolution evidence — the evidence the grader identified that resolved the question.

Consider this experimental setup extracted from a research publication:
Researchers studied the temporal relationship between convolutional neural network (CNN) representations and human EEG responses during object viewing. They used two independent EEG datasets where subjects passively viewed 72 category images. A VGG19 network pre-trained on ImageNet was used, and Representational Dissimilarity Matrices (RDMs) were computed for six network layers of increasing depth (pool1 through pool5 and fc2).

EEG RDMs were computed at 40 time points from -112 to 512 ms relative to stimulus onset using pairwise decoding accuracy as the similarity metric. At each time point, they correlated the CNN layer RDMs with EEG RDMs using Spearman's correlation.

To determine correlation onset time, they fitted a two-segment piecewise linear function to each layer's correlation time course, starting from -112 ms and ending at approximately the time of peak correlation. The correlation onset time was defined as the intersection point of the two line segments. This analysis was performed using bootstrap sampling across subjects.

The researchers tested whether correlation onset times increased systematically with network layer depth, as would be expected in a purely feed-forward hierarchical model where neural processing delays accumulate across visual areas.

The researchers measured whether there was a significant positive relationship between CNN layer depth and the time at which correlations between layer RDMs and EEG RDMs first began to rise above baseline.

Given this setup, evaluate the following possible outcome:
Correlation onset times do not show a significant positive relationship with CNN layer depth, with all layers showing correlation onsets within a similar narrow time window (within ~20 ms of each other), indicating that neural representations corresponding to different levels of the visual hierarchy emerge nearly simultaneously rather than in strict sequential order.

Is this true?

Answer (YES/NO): YES